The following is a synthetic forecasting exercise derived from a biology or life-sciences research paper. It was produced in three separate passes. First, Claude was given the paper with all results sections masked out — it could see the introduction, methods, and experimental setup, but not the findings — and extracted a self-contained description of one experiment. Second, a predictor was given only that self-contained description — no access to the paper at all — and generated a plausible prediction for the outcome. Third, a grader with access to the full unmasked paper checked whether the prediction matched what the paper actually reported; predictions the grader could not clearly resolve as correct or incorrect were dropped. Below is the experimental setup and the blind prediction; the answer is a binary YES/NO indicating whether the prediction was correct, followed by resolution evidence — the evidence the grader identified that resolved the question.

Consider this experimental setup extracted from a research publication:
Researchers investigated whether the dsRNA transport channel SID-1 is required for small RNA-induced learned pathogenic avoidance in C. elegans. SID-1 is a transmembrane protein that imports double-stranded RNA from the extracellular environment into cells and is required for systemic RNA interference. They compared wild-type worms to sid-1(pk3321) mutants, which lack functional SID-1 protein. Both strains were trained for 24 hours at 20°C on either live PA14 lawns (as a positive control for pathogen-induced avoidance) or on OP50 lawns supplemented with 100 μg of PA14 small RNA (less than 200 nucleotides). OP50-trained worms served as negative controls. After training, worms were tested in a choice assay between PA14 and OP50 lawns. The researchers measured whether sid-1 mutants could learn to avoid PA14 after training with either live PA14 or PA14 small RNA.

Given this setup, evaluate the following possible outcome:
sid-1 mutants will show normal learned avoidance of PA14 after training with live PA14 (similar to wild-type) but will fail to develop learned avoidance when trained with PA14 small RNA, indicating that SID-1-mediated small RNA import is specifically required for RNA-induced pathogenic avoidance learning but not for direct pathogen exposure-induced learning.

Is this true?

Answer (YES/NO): YES